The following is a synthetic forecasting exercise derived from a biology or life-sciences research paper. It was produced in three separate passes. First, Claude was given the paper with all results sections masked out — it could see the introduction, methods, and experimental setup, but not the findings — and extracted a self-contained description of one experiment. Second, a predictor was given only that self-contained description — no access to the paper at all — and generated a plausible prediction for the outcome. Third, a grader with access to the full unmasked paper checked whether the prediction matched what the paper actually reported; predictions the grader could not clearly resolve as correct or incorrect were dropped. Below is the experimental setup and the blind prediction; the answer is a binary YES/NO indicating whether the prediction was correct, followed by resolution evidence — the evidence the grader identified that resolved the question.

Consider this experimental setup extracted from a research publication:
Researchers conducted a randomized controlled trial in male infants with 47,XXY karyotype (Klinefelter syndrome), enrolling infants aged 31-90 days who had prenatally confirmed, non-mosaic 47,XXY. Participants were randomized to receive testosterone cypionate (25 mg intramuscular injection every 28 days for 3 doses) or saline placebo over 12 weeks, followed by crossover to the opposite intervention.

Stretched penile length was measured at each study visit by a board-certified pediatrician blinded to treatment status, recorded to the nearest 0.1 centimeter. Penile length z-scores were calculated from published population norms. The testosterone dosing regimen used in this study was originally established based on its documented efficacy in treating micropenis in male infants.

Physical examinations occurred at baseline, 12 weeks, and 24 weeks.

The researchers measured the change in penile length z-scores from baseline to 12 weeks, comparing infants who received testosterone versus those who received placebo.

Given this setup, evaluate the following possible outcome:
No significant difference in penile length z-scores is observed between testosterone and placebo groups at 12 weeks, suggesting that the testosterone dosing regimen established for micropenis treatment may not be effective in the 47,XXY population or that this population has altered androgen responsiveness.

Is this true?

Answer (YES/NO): NO